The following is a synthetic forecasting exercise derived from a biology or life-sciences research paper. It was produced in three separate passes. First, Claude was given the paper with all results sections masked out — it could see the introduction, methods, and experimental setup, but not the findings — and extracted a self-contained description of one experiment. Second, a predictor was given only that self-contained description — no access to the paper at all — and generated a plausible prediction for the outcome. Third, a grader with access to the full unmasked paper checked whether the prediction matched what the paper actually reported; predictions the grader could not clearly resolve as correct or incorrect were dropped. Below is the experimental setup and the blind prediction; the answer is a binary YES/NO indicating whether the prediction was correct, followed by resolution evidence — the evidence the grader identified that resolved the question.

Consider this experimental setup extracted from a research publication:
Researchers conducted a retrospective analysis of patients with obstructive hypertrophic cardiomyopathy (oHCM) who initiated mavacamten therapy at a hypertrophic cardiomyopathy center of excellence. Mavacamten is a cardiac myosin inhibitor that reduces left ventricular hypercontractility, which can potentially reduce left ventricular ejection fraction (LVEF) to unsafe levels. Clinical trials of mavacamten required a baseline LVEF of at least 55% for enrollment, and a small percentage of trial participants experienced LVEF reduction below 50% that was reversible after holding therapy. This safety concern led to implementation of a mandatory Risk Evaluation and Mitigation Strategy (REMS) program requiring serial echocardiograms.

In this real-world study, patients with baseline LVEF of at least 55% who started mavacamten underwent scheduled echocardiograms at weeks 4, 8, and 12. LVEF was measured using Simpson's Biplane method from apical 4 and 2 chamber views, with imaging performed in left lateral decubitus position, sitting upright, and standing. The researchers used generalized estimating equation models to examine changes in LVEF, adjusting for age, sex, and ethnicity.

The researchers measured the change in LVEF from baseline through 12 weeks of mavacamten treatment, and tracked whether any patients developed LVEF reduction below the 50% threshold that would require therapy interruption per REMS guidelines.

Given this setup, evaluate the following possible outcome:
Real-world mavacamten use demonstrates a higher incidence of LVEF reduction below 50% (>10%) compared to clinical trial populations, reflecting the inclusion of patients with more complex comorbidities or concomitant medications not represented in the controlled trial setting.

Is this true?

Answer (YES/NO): NO